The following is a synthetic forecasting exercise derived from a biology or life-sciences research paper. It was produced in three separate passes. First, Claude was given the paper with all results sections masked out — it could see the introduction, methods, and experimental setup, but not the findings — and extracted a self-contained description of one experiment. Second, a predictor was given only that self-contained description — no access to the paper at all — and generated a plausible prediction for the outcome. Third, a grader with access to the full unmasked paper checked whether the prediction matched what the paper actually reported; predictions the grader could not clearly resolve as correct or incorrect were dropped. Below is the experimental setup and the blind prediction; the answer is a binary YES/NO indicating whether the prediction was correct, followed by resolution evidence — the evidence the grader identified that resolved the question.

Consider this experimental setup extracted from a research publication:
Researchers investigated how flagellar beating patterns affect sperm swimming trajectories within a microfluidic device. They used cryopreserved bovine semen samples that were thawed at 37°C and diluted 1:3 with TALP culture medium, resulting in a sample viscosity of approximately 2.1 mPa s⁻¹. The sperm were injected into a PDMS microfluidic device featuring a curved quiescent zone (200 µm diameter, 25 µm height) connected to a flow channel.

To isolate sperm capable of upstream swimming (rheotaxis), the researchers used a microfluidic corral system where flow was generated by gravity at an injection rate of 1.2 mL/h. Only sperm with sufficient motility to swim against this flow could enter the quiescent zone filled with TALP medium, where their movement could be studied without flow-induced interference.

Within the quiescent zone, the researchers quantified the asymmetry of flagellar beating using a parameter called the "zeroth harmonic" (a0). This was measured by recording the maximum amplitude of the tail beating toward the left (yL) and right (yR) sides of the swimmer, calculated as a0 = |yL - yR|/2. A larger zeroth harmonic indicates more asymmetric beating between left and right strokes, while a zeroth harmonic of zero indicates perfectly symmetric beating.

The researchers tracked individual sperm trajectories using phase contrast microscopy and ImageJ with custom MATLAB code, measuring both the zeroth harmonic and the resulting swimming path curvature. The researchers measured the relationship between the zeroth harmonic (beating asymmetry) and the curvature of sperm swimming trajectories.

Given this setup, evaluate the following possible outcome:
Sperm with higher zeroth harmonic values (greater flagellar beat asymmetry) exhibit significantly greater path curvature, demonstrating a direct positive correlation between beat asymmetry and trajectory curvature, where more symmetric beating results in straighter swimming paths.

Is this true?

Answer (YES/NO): YES